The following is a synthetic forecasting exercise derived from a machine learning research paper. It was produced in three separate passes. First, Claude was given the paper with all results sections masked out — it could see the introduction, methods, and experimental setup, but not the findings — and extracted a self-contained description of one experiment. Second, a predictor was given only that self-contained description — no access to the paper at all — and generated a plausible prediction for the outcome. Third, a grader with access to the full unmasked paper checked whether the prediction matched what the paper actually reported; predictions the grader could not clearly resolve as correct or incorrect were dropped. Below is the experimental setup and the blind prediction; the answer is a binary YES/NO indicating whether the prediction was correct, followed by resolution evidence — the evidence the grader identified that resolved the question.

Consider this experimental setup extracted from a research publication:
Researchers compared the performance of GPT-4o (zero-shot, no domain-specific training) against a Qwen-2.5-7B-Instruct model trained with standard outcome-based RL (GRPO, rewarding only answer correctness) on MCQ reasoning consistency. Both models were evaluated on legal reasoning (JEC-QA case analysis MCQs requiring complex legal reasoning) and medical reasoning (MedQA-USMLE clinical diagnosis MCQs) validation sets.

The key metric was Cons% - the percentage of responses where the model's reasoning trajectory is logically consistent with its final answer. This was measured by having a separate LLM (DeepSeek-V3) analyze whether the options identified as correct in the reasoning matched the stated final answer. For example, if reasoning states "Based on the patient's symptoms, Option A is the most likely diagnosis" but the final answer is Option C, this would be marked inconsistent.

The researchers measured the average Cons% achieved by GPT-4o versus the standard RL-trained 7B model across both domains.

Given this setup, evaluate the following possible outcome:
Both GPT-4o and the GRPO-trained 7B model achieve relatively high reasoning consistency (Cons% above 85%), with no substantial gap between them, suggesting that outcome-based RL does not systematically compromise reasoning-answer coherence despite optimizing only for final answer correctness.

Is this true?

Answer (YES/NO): NO